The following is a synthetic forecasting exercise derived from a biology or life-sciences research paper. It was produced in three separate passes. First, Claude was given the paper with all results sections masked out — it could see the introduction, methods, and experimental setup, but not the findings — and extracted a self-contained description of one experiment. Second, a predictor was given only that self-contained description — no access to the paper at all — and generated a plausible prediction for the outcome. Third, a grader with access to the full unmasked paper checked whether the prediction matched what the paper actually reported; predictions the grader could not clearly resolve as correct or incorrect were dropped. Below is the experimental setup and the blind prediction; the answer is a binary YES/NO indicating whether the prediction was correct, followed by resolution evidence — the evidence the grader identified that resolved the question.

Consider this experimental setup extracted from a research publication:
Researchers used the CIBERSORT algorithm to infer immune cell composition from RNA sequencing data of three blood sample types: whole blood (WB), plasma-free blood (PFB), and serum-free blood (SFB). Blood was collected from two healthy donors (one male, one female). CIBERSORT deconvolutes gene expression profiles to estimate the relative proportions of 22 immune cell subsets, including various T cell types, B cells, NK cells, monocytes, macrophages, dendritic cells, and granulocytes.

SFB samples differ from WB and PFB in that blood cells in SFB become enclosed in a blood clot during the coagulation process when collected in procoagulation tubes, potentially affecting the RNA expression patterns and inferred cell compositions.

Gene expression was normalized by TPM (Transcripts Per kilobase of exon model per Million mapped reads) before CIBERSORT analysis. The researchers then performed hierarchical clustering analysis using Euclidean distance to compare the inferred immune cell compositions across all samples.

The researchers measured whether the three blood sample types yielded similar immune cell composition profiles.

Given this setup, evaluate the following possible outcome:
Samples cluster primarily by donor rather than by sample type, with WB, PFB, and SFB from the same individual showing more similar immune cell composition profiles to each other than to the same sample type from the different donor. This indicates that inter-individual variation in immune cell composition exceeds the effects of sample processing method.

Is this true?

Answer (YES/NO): NO